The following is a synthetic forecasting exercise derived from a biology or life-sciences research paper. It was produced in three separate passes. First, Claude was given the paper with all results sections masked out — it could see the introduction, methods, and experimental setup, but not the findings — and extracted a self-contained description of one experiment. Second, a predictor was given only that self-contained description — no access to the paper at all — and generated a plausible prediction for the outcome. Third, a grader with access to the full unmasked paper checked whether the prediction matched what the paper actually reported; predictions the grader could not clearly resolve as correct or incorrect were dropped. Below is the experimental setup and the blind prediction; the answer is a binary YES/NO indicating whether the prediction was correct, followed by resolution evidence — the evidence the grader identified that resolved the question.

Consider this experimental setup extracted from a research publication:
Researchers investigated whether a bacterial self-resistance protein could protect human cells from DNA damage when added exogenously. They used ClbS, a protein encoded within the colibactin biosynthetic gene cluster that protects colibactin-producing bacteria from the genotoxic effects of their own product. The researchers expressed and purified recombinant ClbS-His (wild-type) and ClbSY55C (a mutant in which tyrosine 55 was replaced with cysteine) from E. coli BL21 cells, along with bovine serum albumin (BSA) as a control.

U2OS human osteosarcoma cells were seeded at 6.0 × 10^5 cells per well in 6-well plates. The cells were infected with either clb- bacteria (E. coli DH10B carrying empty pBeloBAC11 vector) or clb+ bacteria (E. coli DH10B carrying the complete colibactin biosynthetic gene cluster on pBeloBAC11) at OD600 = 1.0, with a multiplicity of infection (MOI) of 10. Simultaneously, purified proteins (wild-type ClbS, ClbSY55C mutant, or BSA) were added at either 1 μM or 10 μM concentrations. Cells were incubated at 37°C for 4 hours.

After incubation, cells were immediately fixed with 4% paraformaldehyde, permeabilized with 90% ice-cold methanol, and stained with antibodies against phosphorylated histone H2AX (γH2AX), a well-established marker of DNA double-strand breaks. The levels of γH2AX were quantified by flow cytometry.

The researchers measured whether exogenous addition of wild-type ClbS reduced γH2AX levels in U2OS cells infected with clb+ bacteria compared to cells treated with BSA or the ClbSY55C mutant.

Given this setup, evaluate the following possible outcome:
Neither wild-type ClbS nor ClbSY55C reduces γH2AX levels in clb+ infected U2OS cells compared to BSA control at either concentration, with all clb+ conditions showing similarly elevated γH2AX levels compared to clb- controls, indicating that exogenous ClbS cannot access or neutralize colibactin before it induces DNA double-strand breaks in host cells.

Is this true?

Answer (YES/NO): NO